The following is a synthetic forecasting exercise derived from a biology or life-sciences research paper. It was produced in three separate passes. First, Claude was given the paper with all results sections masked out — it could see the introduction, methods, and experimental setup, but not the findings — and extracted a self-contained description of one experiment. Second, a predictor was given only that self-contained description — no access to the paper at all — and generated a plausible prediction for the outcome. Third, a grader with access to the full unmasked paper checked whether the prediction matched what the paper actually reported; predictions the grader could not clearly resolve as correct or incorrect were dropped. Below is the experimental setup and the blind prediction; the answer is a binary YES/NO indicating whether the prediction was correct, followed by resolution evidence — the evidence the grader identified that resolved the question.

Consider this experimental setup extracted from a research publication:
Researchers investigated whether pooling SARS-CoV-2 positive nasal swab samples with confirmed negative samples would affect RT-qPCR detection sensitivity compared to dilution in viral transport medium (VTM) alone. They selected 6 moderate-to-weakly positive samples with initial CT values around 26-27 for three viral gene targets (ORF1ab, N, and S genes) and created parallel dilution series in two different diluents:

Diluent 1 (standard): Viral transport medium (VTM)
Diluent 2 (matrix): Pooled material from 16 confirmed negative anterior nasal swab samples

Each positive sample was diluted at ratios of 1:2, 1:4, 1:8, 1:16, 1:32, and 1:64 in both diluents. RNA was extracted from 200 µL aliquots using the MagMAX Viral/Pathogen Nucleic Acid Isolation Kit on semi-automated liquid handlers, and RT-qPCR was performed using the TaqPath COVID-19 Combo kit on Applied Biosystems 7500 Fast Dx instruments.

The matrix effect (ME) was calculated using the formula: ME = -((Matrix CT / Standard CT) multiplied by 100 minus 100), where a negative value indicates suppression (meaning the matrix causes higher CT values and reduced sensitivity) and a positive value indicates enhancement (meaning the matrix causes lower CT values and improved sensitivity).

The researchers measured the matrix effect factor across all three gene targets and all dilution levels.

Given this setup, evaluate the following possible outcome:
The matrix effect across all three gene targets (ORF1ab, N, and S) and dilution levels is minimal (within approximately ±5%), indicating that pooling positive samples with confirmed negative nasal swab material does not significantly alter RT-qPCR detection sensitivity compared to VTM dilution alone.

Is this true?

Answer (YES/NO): NO